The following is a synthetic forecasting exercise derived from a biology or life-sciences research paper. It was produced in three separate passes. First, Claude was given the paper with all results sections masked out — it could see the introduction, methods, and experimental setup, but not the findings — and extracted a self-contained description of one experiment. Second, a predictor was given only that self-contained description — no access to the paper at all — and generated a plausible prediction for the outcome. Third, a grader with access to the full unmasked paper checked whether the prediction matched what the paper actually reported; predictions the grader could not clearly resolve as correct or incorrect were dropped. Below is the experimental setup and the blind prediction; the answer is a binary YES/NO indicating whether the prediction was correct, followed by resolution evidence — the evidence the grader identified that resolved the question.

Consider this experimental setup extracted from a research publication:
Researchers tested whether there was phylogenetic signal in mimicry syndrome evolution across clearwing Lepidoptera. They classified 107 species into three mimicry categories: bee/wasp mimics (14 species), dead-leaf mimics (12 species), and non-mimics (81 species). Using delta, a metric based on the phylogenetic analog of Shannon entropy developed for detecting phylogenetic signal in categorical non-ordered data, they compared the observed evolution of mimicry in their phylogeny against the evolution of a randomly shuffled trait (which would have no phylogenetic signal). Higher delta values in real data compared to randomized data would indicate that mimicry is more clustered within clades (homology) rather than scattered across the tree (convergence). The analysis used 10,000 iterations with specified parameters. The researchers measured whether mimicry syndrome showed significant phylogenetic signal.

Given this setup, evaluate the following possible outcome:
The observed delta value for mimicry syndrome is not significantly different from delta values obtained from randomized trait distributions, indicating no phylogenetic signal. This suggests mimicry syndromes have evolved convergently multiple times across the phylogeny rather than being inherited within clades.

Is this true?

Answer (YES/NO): YES